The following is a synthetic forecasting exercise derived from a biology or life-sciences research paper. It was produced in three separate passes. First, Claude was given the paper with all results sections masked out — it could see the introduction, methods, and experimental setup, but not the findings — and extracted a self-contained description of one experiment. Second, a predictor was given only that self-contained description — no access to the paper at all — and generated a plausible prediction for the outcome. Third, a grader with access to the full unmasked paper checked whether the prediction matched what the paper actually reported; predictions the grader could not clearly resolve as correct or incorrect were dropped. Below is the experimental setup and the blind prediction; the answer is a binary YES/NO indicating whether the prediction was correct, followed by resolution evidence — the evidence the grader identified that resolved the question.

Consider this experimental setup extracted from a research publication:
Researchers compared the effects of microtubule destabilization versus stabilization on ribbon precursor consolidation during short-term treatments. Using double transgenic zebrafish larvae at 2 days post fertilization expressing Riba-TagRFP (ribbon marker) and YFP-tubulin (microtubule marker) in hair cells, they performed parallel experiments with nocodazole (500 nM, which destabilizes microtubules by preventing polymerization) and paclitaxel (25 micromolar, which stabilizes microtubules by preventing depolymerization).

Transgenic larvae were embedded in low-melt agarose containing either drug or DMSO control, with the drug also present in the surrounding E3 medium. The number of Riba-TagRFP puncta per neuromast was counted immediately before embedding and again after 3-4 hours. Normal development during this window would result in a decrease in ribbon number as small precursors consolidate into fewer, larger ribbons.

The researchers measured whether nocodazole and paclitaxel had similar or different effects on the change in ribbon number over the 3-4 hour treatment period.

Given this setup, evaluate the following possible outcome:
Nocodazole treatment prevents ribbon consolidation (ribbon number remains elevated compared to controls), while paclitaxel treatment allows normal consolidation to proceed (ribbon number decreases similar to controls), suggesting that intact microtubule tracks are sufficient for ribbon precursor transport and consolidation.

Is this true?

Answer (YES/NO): NO